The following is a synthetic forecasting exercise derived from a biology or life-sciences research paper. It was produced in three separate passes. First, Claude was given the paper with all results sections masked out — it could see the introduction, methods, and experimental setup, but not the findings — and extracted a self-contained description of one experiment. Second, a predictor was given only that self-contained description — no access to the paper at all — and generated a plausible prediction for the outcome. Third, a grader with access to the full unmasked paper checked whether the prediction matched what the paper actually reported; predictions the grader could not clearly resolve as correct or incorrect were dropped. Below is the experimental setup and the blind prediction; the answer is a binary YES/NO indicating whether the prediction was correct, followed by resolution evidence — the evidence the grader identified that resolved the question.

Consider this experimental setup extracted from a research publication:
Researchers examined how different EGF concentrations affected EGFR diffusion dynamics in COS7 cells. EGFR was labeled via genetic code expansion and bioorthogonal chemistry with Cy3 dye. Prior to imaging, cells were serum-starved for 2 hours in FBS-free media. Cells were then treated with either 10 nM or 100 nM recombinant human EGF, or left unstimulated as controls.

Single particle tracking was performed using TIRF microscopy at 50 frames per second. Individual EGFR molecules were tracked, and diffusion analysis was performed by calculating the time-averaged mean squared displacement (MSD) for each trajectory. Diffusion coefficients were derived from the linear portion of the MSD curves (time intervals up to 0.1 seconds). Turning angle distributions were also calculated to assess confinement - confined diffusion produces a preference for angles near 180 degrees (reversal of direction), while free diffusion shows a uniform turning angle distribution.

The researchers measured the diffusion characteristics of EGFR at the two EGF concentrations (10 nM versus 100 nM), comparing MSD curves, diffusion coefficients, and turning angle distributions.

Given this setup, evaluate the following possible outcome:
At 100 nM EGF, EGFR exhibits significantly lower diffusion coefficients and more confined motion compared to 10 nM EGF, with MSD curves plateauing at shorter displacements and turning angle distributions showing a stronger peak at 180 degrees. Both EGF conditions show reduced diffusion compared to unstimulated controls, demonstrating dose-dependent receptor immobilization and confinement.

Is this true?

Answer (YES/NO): NO